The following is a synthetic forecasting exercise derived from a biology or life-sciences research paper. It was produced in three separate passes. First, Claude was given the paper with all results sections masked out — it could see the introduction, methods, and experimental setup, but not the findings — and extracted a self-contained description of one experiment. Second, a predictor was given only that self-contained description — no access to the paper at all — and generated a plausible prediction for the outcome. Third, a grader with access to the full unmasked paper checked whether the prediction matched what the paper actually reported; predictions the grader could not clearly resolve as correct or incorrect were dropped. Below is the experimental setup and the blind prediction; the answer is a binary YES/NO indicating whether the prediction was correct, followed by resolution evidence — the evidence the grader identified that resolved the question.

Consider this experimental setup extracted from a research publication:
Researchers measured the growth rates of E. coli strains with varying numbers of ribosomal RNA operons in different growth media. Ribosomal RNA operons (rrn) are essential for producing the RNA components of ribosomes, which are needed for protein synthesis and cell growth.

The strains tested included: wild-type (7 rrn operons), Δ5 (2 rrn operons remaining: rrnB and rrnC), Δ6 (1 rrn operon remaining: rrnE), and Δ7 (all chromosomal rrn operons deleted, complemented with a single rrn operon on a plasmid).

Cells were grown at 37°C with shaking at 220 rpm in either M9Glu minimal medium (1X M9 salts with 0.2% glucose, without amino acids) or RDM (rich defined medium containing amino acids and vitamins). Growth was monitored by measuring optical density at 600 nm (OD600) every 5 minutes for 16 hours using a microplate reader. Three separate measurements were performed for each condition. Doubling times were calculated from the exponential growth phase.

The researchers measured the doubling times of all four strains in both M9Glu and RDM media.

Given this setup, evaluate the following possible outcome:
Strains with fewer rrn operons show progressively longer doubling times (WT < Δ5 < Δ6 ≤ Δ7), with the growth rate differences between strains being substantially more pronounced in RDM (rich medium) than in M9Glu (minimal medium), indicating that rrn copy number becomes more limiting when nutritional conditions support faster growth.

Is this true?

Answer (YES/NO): NO